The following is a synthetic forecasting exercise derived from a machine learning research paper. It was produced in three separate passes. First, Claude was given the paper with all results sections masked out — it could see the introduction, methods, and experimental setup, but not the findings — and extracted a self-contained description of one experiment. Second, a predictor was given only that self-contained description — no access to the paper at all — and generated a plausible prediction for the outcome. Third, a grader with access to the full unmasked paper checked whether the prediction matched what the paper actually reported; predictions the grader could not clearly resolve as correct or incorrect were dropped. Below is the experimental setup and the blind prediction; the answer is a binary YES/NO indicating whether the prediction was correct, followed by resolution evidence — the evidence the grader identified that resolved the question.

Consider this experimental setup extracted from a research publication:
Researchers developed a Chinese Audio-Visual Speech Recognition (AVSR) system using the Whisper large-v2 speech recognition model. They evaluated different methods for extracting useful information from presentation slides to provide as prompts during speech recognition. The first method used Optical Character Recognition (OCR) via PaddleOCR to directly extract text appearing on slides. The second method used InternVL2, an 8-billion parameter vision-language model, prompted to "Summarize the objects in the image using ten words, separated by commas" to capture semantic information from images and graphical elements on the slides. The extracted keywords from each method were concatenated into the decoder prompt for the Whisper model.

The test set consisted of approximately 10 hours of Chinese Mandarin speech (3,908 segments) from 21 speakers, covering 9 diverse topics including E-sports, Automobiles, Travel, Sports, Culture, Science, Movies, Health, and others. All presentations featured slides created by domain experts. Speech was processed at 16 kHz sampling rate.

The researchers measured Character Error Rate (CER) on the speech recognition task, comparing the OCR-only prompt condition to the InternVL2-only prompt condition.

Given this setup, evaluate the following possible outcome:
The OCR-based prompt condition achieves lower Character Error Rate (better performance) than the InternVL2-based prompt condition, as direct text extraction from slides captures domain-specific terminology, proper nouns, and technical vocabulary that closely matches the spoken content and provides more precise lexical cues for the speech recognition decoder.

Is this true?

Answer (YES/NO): NO